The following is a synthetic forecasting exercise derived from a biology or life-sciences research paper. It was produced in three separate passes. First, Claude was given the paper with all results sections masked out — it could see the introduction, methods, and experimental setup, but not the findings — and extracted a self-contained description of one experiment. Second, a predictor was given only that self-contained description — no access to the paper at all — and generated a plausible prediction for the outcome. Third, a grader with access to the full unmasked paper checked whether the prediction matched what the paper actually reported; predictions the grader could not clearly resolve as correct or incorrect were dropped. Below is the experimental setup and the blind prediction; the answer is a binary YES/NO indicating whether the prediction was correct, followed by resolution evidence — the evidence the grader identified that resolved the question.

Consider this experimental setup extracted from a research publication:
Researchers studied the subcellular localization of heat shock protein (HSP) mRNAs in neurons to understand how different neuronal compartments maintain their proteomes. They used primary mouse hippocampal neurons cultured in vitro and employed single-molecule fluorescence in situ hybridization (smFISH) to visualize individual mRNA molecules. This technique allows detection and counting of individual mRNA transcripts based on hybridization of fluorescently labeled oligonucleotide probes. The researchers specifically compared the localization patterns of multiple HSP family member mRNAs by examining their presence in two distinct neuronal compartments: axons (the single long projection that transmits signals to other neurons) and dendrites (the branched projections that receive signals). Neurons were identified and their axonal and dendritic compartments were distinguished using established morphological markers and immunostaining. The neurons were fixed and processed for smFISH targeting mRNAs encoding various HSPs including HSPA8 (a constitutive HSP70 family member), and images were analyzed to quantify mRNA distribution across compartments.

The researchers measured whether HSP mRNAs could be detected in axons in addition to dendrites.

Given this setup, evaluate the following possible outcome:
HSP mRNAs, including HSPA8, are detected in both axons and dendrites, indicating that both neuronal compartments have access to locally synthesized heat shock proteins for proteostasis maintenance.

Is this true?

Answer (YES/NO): NO